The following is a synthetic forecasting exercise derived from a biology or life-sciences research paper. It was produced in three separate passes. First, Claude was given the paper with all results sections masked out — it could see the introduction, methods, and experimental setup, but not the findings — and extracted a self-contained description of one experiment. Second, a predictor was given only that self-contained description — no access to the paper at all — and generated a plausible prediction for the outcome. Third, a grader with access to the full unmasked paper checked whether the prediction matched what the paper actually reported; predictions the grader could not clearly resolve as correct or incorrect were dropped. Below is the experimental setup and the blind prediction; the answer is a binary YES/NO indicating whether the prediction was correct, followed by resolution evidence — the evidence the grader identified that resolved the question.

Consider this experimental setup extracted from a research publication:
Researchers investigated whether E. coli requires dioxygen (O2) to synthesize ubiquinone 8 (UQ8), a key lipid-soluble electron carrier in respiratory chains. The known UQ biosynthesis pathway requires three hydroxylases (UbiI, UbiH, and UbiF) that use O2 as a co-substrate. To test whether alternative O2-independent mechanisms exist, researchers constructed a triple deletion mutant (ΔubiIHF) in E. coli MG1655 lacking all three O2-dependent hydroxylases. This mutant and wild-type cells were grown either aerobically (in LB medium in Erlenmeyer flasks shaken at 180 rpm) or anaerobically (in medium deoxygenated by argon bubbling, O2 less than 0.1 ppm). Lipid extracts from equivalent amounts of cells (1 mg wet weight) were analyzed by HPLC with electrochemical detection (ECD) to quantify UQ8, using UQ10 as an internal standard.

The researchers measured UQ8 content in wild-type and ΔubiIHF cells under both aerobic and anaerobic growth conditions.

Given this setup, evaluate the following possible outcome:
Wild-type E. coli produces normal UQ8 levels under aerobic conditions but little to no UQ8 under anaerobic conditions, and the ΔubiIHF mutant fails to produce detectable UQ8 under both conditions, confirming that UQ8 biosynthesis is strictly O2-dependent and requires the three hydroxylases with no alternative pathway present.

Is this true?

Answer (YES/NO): NO